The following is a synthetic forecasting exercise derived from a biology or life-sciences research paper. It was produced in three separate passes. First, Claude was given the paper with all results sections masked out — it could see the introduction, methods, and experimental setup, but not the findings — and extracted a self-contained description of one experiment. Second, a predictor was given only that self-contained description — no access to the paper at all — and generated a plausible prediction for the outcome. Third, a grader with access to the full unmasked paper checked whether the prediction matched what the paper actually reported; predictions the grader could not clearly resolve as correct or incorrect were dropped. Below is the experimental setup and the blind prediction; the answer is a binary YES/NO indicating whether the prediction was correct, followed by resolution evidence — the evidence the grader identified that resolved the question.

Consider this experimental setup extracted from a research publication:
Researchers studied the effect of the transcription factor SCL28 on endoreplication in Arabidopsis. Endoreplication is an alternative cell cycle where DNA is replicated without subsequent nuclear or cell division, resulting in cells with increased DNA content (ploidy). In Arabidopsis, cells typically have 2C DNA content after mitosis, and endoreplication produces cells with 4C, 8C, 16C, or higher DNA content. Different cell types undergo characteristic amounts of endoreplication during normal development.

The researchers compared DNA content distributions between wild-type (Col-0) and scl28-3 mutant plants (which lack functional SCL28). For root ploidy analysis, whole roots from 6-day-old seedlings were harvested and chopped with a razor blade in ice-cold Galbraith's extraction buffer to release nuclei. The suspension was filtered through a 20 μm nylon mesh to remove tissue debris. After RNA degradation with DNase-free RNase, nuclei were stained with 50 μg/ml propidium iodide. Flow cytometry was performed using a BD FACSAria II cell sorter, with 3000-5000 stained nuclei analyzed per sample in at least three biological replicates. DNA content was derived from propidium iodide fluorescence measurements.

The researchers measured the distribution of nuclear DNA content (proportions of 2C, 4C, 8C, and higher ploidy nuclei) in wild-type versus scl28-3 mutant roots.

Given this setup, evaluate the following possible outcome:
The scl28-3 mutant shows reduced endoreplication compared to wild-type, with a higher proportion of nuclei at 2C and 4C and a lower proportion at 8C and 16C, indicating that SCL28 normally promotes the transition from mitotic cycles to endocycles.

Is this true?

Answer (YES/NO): YES